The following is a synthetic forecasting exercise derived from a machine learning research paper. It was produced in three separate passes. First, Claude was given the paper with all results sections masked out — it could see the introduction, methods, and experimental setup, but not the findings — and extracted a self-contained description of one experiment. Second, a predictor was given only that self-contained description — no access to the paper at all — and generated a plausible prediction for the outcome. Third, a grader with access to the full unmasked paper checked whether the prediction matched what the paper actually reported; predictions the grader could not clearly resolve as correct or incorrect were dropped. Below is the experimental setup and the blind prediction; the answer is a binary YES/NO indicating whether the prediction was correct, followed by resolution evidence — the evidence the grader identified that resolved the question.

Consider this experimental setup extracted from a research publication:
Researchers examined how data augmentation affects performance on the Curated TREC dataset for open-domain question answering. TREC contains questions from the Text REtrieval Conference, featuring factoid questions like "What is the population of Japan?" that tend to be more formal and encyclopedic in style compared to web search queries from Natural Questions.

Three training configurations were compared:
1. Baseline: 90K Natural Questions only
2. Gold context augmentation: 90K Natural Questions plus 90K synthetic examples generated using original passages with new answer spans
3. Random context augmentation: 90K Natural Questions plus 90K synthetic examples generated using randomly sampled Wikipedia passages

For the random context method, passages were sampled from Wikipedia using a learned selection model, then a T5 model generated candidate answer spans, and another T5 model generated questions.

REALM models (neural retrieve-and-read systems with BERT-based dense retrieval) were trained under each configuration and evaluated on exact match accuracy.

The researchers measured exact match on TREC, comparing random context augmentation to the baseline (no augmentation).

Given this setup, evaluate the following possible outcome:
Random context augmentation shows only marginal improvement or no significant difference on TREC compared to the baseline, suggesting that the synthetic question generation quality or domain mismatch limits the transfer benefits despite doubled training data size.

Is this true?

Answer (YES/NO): NO